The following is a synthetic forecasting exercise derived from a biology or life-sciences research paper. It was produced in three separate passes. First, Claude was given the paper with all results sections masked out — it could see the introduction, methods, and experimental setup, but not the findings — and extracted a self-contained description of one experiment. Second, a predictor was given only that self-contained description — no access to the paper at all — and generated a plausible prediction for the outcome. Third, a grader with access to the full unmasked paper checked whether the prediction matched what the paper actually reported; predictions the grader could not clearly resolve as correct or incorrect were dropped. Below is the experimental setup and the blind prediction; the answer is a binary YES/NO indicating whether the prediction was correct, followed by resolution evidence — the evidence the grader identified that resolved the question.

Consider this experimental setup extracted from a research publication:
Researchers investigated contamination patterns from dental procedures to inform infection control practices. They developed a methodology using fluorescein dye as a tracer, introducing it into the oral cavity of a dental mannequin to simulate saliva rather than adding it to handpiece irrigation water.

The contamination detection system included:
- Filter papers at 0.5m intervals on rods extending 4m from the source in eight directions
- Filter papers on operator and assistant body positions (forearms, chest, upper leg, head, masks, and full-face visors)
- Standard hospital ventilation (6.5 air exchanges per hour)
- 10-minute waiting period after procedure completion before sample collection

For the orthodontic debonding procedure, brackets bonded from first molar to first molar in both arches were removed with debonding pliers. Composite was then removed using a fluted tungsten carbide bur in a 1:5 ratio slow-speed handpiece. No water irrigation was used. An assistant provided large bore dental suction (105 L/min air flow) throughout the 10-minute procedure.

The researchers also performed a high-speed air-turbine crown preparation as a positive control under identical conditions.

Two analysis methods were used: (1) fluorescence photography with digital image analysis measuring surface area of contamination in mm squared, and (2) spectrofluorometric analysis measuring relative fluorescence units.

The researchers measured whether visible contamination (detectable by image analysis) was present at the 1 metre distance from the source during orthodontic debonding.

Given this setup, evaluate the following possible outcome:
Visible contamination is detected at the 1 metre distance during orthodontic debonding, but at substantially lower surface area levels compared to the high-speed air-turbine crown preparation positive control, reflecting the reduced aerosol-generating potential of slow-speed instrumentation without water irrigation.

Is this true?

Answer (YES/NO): NO